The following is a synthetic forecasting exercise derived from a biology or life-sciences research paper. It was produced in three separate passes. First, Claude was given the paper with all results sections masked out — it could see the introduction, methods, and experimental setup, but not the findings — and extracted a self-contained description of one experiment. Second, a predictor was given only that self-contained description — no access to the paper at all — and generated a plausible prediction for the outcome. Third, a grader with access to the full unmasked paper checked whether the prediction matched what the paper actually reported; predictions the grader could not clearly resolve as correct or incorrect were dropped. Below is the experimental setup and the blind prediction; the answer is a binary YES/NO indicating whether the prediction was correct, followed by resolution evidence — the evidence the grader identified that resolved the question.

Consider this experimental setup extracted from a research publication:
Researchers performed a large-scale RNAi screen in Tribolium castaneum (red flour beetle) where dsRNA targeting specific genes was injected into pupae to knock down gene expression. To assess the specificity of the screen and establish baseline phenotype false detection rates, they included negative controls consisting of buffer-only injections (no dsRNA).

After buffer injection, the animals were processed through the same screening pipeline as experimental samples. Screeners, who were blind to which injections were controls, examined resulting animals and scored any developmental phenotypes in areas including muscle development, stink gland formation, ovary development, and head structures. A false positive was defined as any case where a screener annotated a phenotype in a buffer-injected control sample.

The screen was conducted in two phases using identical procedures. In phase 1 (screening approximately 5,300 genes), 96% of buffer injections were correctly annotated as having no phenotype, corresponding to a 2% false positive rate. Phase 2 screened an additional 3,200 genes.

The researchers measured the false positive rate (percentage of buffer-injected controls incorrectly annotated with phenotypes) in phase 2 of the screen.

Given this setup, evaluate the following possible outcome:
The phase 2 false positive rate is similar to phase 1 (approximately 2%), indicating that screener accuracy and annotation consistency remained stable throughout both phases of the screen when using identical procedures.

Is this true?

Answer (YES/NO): NO